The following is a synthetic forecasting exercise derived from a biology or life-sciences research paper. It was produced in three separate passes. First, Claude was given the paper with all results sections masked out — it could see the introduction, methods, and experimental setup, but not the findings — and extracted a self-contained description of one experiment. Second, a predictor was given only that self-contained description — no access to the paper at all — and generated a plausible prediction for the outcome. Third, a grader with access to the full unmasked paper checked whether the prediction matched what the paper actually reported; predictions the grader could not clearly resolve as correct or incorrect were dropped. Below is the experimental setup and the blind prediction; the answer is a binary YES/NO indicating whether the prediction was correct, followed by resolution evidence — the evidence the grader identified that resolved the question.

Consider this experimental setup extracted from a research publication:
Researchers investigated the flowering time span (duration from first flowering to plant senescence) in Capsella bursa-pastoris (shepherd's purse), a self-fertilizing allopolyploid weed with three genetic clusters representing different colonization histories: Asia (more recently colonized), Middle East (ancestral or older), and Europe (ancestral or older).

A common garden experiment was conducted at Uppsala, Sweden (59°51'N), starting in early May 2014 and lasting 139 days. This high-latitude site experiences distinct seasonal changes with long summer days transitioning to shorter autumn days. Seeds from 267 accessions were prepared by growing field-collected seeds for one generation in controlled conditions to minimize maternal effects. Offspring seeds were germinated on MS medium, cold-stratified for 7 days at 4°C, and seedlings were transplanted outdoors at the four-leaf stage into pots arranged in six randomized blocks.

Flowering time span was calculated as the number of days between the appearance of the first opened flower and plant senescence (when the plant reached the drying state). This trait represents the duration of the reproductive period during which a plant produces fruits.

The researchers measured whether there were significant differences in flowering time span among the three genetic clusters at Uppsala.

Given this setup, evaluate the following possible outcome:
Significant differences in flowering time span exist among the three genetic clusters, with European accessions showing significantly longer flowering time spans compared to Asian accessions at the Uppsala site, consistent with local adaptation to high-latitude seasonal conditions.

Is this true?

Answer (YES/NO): NO